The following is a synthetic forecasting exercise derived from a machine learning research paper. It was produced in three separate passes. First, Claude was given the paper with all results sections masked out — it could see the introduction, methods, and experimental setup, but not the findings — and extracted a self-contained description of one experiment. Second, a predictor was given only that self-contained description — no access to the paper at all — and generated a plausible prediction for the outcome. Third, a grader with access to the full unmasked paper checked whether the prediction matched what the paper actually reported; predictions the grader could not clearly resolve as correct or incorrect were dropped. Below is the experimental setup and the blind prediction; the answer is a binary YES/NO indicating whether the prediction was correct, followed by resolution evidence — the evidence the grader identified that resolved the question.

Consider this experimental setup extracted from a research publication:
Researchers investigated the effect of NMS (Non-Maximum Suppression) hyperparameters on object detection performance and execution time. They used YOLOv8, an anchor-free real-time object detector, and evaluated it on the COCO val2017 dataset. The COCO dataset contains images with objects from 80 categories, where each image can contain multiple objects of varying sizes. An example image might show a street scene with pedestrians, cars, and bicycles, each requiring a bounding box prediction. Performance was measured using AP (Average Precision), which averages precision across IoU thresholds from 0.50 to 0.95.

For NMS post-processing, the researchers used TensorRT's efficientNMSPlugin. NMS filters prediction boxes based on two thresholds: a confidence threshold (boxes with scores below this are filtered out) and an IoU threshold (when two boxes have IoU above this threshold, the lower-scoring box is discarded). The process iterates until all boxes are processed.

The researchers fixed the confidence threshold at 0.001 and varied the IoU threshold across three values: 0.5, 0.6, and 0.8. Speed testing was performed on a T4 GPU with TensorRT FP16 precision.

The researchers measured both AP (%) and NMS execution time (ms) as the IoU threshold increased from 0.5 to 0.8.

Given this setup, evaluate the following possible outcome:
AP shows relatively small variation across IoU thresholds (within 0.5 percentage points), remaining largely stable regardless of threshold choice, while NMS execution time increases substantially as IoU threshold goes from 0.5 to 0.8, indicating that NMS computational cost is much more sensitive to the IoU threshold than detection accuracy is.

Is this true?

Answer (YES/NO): NO